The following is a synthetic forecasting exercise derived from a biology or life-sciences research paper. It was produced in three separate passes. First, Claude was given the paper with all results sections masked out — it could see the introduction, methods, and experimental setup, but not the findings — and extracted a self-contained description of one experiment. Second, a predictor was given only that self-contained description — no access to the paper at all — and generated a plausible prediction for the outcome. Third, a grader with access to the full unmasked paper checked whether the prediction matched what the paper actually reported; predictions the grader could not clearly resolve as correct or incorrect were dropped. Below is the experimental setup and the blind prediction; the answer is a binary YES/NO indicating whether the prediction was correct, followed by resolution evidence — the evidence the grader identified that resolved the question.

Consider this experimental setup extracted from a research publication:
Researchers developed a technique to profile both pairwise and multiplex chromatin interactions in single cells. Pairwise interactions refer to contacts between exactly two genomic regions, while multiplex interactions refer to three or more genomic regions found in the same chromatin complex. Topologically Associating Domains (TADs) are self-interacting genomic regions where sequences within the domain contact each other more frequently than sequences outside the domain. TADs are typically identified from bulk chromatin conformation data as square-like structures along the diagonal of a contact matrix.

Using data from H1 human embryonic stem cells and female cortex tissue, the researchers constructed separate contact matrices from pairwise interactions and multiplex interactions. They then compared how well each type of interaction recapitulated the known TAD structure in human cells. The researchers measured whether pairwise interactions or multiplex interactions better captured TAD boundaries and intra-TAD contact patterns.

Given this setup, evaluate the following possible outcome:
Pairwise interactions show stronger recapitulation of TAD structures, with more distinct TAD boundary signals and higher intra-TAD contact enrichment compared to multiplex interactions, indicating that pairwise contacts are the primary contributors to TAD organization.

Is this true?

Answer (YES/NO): NO